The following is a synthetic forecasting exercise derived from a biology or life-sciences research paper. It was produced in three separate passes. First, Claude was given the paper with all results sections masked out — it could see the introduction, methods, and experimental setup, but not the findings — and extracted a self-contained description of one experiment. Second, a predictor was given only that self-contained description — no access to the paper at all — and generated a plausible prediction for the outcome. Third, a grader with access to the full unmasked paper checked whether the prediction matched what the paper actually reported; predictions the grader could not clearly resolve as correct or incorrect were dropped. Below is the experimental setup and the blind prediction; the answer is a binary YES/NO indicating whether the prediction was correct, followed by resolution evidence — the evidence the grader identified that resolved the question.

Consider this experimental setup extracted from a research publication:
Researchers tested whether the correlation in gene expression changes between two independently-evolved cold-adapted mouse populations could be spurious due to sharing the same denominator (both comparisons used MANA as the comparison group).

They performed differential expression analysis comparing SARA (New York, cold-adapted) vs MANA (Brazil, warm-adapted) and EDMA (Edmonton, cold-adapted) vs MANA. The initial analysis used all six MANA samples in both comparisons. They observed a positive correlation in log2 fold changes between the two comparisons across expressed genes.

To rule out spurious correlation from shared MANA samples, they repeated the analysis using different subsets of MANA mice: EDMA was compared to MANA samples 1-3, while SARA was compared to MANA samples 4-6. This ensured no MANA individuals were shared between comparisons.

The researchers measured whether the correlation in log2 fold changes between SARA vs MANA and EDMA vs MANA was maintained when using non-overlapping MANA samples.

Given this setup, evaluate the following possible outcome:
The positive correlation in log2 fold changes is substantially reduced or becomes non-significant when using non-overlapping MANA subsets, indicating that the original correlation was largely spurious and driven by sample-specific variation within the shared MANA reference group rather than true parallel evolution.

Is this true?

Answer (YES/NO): NO